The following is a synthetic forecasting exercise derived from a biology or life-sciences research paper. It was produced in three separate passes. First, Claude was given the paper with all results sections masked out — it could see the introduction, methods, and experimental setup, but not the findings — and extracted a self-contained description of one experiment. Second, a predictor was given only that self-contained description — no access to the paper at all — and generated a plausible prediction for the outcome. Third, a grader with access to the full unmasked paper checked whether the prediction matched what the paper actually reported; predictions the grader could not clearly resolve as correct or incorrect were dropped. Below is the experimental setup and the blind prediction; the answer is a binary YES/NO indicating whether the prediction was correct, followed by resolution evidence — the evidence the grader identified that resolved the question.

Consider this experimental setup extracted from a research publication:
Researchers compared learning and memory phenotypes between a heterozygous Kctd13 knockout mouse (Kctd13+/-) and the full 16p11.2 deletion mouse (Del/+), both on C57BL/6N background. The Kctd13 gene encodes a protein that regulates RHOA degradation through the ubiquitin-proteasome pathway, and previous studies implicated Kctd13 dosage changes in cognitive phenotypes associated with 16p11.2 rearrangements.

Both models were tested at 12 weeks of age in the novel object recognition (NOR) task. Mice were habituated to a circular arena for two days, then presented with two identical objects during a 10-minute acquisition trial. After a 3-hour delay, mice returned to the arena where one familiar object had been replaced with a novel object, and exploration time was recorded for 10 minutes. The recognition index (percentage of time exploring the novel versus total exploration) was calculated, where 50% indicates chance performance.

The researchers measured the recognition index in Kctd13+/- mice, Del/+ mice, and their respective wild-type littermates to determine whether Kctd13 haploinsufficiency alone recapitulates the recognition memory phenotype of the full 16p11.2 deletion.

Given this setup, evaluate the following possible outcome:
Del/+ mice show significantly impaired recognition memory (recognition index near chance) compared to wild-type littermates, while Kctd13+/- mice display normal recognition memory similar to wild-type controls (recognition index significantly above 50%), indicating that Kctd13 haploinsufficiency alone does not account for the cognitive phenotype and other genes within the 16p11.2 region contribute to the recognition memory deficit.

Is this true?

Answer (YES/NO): NO